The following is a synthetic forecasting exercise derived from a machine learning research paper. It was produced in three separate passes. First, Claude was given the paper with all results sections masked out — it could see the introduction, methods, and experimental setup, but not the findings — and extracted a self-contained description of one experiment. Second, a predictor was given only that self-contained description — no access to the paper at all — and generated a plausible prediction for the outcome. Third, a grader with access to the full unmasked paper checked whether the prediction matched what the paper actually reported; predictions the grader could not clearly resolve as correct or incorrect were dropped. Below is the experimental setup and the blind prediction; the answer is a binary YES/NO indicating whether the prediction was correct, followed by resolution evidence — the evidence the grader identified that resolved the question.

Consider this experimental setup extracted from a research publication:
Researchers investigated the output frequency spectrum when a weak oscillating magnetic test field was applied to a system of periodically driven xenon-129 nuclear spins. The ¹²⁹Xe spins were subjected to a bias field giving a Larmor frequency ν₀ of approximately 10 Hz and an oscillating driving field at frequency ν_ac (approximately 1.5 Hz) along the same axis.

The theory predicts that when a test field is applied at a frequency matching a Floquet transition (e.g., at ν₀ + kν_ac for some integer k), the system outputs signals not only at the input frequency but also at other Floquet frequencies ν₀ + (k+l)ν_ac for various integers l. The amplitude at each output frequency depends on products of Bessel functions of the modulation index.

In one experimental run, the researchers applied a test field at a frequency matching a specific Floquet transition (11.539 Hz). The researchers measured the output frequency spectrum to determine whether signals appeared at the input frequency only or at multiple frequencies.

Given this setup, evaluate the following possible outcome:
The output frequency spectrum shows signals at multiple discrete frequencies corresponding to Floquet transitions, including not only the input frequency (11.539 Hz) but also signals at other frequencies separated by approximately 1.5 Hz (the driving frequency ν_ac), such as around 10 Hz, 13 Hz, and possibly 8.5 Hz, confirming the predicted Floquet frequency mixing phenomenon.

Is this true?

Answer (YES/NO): YES